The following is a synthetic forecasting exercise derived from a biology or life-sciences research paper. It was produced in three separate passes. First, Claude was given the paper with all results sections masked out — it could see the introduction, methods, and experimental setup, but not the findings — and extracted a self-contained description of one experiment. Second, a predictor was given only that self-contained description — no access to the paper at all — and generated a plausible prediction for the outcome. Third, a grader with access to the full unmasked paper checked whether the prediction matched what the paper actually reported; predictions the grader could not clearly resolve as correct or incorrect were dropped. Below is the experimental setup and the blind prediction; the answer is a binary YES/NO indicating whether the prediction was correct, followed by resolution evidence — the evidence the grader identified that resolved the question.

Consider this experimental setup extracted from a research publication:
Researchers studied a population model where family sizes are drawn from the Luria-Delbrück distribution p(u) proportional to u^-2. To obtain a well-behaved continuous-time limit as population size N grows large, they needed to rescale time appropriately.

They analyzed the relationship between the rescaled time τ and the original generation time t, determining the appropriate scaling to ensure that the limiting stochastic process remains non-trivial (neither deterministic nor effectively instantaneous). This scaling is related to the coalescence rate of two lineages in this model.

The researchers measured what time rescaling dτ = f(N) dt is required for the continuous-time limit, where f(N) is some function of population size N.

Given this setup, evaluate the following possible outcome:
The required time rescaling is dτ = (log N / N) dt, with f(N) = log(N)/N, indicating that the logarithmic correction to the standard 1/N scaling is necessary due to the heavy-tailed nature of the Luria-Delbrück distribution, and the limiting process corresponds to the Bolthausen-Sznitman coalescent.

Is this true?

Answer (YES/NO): NO